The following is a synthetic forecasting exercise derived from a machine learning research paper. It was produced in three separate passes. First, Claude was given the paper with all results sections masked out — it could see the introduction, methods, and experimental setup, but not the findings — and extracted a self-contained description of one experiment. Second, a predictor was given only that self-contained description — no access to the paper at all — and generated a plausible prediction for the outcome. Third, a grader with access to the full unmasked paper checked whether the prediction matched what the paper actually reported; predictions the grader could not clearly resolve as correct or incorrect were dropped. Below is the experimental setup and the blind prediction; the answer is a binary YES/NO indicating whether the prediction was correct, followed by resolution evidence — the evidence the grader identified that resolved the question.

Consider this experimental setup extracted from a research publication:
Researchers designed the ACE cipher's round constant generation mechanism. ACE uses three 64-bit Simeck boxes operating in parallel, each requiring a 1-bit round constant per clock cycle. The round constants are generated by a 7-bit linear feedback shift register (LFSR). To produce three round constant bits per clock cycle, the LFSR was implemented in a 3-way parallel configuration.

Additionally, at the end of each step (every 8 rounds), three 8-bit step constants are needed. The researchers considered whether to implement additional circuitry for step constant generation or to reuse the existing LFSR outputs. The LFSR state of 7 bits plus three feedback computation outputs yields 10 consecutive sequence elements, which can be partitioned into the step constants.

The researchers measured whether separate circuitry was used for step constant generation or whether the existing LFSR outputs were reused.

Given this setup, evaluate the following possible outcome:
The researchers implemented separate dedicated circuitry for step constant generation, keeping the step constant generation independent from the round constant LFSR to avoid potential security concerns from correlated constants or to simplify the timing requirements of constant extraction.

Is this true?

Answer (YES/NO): NO